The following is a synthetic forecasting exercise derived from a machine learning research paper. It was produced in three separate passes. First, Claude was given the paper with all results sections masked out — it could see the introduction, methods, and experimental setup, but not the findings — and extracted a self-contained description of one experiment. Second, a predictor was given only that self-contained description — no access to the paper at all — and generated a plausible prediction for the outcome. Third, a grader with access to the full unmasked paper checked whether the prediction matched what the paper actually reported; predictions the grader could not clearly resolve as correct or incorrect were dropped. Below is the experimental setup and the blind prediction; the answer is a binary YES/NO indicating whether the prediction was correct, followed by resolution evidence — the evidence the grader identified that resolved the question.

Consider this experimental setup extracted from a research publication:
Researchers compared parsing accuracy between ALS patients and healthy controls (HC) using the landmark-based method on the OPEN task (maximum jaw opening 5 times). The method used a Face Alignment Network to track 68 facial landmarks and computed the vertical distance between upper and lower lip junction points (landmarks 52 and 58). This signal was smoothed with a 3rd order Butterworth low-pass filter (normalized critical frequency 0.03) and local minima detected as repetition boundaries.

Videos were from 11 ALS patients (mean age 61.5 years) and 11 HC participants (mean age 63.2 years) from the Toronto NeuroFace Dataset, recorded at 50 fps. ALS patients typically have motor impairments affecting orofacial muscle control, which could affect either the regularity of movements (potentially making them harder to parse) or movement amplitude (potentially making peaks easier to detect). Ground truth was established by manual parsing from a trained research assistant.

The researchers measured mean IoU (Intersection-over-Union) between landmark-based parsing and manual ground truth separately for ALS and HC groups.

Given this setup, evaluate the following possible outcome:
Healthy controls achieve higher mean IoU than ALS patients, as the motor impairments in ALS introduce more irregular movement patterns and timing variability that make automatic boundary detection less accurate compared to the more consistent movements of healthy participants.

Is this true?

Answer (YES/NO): YES